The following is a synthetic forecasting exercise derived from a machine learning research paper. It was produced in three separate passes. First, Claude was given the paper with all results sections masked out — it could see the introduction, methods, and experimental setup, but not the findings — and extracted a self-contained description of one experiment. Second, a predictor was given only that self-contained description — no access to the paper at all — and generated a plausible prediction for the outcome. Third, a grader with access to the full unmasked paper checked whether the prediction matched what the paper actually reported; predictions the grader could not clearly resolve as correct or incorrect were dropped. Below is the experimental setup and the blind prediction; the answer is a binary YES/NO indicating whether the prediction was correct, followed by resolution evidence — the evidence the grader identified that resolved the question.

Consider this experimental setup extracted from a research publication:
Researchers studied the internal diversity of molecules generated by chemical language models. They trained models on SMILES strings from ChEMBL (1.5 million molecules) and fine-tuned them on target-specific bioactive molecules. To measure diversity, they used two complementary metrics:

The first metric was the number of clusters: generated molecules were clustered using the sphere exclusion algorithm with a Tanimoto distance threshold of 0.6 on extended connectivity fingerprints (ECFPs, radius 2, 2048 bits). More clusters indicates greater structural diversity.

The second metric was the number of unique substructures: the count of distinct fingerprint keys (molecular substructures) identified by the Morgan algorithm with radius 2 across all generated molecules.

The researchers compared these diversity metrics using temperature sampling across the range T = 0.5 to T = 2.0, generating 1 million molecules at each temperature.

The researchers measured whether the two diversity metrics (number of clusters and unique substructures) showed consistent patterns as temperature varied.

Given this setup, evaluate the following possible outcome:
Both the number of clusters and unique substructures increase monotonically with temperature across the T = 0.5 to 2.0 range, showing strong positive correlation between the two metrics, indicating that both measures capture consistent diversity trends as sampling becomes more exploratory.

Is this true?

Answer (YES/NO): YES